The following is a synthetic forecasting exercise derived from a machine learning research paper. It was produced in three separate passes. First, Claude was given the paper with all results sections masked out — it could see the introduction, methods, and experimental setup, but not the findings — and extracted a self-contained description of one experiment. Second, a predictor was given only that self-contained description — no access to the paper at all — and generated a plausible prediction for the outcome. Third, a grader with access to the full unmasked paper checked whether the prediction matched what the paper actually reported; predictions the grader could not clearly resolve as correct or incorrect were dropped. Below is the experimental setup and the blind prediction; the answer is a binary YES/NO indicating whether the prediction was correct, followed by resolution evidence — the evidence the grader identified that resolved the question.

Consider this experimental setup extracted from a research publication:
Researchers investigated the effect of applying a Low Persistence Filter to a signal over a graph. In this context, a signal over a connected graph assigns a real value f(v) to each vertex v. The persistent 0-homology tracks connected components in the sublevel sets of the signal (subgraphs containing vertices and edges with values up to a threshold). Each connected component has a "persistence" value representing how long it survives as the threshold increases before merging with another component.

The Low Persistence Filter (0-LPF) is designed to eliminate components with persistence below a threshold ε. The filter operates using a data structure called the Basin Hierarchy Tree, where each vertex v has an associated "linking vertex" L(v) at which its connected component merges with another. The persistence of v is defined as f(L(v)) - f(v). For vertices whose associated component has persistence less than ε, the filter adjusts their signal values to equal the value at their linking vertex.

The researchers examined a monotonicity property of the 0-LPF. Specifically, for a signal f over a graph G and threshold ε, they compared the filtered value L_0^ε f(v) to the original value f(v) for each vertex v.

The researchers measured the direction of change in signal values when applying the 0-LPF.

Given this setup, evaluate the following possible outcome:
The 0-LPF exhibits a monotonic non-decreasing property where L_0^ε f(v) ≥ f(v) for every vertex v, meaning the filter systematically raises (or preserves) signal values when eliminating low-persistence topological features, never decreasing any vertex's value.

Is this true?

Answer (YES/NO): YES